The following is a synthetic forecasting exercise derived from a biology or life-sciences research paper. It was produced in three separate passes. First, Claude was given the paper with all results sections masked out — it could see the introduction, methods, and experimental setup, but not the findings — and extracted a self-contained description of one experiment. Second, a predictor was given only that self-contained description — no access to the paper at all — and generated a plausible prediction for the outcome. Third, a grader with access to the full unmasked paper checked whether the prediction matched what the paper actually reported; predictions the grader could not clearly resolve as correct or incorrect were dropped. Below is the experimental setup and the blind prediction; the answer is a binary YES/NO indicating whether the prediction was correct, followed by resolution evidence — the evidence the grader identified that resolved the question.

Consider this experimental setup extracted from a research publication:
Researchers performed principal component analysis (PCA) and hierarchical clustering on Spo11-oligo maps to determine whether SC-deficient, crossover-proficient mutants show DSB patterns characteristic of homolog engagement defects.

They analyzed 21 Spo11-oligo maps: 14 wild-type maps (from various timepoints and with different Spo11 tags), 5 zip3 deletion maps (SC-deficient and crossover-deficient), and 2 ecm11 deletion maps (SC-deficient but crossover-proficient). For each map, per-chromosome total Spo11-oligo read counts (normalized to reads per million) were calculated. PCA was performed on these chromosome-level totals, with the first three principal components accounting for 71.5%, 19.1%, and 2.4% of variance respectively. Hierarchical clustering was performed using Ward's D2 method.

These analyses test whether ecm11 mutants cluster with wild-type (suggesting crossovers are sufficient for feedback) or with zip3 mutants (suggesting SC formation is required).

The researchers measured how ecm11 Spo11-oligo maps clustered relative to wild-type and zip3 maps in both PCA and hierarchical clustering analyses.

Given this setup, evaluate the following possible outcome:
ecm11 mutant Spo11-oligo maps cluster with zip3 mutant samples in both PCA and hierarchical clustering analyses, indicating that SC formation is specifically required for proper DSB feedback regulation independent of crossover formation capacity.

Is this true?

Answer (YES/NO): YES